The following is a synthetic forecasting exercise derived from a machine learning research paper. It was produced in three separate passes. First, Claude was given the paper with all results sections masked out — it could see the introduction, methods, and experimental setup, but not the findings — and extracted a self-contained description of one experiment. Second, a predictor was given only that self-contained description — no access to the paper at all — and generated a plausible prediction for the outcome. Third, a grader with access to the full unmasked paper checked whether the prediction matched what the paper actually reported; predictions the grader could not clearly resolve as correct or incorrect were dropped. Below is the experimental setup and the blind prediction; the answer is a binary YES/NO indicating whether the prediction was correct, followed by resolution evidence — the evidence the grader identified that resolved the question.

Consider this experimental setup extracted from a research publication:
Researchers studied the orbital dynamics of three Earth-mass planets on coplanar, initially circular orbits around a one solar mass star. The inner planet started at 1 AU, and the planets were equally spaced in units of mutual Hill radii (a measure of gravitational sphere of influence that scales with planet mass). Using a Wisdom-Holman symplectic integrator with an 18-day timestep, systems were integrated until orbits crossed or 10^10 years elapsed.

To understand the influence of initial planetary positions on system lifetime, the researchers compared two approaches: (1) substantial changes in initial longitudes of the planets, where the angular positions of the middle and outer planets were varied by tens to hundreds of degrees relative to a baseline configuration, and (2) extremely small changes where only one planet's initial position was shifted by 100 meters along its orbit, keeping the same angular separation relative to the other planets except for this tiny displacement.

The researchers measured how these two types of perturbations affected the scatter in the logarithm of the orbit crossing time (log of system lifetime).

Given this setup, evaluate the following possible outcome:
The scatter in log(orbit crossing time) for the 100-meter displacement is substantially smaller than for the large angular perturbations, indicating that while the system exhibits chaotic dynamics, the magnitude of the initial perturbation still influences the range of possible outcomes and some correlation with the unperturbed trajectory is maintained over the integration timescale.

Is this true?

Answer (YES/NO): YES